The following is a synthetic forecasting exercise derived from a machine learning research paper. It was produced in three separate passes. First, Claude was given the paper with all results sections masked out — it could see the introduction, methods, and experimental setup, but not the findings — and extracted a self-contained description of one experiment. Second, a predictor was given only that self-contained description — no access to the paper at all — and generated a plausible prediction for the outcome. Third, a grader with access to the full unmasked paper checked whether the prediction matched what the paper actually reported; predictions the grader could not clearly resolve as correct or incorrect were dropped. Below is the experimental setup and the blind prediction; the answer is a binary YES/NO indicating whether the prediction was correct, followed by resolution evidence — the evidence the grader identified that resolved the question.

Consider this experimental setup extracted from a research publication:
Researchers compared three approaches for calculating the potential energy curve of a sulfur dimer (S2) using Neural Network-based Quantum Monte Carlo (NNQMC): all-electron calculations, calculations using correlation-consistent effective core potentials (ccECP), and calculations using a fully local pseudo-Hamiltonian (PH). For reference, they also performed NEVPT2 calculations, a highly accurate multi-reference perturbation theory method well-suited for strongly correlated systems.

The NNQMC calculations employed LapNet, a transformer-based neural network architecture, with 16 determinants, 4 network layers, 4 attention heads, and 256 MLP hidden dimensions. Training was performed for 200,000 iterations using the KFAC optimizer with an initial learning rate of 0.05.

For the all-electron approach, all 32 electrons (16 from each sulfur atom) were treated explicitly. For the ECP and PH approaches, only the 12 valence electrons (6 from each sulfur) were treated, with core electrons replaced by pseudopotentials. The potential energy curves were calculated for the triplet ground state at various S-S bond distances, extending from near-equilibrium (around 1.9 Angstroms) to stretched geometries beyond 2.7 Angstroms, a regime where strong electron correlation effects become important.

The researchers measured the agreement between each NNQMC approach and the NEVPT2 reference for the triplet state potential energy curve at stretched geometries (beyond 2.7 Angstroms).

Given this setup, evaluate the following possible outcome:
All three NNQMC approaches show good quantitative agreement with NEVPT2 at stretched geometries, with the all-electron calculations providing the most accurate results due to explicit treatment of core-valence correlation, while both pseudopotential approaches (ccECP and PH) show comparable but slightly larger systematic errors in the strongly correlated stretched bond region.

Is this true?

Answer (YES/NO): NO